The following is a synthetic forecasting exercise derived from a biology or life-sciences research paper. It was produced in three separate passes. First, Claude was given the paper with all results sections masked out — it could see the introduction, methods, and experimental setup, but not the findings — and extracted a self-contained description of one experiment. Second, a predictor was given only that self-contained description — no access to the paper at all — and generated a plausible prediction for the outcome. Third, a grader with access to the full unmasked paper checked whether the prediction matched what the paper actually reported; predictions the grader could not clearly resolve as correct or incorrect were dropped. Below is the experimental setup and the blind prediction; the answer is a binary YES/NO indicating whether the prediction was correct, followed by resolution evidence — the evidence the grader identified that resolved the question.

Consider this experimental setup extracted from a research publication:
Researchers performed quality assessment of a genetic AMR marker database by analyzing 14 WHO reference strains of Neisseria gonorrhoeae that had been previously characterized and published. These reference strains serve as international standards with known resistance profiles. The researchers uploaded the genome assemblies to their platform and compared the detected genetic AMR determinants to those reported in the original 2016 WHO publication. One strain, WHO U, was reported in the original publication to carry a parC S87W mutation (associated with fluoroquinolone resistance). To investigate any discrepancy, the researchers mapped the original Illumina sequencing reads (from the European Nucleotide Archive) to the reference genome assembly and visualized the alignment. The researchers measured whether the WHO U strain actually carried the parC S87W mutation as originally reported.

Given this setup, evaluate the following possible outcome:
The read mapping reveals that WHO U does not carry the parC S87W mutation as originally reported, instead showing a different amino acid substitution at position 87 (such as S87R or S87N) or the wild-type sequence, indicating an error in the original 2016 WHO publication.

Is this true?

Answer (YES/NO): YES